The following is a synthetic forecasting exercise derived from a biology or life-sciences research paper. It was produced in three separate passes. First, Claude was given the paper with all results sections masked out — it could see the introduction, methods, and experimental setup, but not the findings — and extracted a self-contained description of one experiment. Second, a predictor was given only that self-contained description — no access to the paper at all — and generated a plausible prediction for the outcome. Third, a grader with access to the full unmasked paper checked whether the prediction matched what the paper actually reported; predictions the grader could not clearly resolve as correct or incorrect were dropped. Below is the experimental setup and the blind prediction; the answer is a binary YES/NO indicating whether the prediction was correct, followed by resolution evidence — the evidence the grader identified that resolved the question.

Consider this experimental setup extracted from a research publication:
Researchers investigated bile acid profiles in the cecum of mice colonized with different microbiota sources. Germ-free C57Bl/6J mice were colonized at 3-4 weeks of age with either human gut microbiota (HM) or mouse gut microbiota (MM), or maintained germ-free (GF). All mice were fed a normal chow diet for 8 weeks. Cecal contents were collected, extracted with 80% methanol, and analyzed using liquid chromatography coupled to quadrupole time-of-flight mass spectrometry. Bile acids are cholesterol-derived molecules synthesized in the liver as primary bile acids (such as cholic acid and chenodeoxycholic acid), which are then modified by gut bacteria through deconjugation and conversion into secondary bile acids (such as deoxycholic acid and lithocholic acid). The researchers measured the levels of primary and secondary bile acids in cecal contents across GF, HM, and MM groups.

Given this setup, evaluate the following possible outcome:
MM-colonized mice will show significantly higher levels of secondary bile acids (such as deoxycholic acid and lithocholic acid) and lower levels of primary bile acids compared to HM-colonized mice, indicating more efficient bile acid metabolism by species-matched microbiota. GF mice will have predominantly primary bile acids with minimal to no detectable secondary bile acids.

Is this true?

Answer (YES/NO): YES